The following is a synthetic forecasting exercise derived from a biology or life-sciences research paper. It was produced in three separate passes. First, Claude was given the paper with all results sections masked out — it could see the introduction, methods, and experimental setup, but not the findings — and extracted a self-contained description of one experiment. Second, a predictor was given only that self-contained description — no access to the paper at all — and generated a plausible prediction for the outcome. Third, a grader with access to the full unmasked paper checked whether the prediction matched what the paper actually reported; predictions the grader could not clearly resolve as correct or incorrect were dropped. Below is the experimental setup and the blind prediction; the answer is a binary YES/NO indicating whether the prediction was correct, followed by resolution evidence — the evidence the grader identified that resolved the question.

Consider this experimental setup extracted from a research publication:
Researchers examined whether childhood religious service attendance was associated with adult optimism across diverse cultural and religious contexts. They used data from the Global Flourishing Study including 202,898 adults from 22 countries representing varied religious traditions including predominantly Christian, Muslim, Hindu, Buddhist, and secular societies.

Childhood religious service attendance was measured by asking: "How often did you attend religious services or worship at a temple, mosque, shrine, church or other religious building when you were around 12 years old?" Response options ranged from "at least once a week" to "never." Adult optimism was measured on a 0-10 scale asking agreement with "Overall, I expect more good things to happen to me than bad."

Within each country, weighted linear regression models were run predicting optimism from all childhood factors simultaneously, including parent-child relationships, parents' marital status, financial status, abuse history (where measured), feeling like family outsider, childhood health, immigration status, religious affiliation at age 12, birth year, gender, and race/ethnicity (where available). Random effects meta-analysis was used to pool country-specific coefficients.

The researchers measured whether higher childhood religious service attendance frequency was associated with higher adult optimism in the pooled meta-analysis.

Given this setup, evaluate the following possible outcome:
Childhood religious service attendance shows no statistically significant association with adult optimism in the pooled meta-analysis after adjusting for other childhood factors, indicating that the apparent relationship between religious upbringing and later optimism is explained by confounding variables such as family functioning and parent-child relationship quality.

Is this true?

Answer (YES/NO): NO